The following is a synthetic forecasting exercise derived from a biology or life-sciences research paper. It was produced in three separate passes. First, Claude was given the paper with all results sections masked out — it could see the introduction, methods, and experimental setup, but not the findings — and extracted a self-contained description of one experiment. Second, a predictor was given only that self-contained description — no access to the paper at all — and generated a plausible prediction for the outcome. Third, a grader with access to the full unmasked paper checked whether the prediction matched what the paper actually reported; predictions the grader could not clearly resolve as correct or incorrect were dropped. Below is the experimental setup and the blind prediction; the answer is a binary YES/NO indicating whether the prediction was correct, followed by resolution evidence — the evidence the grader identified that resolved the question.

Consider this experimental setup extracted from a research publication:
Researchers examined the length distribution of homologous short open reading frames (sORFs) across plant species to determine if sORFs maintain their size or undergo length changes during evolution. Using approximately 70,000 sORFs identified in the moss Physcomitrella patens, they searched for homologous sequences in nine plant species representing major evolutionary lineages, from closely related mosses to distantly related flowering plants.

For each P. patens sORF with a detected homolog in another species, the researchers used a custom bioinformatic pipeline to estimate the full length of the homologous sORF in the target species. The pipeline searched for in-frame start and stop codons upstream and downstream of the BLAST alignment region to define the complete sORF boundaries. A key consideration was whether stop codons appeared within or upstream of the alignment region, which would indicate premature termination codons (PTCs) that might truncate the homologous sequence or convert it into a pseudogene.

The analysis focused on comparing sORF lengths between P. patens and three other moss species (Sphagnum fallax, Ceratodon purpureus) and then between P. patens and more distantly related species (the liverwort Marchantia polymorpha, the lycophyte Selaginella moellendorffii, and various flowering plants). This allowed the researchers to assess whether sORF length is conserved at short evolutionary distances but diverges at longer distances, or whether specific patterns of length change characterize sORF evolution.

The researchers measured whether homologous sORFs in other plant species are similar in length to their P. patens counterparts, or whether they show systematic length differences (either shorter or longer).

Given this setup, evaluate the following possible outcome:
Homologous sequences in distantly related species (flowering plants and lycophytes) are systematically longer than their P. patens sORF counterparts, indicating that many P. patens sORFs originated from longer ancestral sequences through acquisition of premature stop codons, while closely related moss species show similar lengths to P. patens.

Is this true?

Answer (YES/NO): NO